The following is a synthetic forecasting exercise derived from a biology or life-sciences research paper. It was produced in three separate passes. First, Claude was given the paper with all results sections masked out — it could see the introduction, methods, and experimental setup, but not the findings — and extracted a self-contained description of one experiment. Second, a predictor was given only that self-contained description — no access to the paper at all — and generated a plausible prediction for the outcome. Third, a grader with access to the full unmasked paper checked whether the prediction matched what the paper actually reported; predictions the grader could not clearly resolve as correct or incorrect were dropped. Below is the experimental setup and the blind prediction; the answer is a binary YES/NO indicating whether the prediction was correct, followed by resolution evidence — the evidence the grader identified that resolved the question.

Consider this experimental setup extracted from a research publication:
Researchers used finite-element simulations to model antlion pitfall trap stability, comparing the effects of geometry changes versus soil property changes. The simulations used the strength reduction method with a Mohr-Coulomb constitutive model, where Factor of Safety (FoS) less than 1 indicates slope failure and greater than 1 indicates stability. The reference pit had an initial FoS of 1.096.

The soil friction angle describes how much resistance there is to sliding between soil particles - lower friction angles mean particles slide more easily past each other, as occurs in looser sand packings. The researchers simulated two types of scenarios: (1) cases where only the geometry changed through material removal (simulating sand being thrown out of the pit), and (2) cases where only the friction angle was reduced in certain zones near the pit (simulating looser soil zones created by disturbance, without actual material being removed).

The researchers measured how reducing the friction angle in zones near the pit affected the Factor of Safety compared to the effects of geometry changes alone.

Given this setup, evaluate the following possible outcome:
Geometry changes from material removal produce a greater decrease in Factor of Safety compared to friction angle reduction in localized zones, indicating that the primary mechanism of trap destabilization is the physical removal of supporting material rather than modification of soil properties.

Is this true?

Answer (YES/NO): YES